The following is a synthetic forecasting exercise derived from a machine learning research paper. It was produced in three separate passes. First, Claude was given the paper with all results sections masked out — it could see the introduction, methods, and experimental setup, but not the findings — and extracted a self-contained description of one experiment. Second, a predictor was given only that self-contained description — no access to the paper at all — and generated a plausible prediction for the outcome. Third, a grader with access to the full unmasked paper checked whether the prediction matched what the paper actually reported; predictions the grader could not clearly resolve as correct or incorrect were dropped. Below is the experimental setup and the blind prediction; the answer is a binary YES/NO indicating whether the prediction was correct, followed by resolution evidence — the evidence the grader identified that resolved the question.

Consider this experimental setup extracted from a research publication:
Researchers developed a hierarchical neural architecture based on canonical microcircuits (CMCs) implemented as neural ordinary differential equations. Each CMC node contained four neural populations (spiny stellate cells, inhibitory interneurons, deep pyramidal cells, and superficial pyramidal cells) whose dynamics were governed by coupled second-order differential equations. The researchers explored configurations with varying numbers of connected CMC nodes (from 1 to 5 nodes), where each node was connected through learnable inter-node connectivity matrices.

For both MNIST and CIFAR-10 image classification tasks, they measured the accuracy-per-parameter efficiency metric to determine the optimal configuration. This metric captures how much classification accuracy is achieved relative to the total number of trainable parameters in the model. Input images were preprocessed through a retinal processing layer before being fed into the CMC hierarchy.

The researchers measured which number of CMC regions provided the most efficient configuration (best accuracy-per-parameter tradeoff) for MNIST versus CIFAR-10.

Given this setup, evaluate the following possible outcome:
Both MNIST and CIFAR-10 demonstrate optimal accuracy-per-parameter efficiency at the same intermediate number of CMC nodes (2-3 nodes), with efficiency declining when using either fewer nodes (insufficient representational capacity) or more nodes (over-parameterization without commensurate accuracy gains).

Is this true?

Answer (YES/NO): NO